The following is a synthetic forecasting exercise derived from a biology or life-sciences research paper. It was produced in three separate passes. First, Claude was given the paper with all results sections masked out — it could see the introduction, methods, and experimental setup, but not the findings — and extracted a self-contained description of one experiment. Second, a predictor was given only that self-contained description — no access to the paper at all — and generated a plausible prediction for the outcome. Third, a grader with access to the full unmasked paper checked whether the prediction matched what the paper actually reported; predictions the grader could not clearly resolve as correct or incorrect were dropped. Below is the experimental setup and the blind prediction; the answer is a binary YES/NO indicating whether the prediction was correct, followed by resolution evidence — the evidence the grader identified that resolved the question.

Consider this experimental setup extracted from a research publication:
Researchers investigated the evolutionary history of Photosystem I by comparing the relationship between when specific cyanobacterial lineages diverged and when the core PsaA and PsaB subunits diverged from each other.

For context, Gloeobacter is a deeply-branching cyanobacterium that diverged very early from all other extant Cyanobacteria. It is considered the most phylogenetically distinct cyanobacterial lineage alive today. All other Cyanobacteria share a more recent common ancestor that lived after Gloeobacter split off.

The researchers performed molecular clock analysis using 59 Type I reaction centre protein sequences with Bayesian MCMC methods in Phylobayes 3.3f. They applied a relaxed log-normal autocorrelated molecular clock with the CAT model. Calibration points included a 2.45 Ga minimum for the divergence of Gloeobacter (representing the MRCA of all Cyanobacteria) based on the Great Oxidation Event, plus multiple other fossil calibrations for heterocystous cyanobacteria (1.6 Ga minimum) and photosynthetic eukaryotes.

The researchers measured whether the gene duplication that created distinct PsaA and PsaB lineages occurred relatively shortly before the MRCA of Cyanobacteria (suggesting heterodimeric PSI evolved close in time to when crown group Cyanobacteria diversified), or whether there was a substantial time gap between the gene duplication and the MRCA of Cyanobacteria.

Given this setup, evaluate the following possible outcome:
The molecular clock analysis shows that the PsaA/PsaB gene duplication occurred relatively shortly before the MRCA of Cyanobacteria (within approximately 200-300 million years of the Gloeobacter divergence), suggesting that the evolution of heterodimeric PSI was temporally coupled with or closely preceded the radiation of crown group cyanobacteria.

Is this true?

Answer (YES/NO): NO